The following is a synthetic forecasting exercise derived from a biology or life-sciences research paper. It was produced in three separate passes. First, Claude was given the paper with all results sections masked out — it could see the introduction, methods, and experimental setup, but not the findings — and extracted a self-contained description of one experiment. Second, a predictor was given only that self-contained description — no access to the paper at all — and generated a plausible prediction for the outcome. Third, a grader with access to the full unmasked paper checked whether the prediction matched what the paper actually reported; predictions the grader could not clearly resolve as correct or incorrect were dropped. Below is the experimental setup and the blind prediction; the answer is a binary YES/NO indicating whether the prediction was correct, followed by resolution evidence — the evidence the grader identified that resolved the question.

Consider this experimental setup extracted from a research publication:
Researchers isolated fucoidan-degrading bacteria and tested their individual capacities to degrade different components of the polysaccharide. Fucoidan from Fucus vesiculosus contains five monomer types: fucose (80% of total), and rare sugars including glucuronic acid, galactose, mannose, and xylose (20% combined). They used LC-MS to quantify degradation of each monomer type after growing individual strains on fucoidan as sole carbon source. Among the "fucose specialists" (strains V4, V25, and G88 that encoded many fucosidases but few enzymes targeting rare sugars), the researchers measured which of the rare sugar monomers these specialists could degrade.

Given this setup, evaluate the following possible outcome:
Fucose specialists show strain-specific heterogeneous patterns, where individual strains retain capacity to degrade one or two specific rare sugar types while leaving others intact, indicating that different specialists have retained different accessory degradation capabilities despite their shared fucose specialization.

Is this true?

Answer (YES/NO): NO